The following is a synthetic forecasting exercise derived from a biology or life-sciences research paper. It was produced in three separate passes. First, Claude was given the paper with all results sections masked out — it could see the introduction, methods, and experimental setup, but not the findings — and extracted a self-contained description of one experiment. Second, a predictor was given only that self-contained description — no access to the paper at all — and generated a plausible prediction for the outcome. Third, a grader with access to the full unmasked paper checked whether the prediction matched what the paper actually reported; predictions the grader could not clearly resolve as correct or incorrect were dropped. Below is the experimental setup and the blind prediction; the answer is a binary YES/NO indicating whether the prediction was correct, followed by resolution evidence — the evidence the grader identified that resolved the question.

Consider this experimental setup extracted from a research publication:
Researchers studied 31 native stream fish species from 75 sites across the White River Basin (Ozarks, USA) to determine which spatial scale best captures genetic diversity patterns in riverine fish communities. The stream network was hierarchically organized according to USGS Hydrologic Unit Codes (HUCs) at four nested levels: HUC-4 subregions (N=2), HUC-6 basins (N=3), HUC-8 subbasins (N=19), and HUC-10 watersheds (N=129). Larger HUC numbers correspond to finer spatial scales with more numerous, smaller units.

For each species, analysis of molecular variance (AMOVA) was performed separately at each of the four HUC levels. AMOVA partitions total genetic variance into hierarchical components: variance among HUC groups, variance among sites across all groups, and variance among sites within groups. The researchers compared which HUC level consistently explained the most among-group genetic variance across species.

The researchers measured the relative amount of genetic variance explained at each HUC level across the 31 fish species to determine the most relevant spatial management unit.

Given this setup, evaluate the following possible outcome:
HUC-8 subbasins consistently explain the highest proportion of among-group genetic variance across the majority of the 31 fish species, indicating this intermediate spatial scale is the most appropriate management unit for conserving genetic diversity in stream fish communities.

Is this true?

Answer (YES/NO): YES